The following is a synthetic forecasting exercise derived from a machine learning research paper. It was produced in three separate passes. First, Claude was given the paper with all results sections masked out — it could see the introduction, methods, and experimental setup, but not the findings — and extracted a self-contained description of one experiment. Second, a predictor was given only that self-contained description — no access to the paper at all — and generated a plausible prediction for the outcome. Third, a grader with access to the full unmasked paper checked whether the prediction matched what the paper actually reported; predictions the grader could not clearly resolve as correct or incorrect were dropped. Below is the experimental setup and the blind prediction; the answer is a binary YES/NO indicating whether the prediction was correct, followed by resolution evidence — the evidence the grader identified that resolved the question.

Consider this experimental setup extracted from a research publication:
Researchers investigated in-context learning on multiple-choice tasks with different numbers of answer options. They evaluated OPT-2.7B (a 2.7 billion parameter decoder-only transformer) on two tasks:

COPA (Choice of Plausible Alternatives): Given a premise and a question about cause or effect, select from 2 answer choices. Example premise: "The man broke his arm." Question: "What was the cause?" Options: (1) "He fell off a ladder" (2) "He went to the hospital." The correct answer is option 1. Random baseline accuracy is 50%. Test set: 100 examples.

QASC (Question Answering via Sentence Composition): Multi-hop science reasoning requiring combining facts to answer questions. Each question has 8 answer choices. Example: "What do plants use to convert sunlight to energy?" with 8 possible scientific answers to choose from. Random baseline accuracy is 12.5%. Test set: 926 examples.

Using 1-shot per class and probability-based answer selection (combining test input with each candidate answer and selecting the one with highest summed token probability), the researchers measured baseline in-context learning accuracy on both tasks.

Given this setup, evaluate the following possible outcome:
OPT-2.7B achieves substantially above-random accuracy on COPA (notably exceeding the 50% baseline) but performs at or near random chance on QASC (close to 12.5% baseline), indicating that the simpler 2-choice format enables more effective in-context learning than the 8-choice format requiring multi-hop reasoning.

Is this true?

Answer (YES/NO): NO